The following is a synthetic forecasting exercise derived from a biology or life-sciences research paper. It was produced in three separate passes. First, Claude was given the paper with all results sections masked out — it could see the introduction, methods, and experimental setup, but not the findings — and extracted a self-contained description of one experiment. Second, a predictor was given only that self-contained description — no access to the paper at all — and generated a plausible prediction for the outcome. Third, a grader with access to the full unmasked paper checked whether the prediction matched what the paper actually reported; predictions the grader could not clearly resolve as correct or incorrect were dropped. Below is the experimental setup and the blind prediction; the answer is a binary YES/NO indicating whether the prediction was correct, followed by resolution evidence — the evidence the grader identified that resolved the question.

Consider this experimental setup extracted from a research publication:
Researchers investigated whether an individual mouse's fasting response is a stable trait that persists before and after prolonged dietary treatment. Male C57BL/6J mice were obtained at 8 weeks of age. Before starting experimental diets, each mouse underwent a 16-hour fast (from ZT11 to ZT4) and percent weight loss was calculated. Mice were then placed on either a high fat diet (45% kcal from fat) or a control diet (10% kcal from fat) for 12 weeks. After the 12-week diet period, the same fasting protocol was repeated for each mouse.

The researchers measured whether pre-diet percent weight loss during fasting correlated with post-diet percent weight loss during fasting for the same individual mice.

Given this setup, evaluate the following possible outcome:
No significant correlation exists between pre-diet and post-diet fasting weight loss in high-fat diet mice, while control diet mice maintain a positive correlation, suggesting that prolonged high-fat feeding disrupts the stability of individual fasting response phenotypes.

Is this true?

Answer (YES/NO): NO